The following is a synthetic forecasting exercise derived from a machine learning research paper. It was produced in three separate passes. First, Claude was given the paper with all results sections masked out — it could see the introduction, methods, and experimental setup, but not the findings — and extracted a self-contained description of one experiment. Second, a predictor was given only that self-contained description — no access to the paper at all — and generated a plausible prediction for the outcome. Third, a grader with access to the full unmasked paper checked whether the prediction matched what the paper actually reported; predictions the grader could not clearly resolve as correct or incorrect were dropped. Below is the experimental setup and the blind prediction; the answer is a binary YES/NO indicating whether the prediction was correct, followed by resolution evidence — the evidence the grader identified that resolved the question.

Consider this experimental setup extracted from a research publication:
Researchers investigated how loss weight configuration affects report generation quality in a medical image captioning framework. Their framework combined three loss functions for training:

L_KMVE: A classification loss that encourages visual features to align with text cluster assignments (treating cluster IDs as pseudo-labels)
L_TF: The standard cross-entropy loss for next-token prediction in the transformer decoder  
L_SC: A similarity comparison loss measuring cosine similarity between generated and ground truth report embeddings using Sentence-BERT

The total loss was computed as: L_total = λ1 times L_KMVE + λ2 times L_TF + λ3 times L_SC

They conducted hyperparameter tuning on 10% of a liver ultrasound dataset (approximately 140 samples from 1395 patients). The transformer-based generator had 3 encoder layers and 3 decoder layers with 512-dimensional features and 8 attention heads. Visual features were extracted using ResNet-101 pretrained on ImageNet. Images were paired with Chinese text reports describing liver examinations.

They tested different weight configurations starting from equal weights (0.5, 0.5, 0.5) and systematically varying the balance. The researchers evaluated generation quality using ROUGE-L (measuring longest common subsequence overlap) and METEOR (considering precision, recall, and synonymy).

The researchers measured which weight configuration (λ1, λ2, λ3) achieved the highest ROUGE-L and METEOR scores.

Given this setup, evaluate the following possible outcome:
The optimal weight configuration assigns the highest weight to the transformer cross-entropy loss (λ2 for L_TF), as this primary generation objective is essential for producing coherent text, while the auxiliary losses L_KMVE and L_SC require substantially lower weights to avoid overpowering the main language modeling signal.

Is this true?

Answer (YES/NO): YES